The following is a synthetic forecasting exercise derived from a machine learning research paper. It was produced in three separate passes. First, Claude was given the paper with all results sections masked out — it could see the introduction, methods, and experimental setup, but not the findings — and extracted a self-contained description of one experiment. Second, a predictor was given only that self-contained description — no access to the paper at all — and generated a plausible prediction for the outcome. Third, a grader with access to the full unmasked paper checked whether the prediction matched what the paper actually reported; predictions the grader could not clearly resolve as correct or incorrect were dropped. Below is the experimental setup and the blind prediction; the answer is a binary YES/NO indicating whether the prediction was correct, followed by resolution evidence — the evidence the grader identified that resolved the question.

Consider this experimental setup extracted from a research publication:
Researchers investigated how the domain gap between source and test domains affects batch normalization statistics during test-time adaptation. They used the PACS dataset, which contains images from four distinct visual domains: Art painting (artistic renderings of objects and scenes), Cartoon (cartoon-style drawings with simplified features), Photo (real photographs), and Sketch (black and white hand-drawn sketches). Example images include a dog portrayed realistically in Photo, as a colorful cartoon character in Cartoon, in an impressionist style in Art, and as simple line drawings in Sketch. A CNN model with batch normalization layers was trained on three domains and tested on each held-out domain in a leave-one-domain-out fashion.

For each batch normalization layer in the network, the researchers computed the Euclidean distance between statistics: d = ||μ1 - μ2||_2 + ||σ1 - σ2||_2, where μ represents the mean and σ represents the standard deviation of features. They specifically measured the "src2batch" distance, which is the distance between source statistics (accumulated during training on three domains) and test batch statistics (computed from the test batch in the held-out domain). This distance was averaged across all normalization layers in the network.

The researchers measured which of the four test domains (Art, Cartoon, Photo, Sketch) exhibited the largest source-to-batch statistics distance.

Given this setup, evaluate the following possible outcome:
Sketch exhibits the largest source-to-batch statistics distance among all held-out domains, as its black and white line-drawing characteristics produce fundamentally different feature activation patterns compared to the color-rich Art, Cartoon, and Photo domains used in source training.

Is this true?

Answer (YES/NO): YES